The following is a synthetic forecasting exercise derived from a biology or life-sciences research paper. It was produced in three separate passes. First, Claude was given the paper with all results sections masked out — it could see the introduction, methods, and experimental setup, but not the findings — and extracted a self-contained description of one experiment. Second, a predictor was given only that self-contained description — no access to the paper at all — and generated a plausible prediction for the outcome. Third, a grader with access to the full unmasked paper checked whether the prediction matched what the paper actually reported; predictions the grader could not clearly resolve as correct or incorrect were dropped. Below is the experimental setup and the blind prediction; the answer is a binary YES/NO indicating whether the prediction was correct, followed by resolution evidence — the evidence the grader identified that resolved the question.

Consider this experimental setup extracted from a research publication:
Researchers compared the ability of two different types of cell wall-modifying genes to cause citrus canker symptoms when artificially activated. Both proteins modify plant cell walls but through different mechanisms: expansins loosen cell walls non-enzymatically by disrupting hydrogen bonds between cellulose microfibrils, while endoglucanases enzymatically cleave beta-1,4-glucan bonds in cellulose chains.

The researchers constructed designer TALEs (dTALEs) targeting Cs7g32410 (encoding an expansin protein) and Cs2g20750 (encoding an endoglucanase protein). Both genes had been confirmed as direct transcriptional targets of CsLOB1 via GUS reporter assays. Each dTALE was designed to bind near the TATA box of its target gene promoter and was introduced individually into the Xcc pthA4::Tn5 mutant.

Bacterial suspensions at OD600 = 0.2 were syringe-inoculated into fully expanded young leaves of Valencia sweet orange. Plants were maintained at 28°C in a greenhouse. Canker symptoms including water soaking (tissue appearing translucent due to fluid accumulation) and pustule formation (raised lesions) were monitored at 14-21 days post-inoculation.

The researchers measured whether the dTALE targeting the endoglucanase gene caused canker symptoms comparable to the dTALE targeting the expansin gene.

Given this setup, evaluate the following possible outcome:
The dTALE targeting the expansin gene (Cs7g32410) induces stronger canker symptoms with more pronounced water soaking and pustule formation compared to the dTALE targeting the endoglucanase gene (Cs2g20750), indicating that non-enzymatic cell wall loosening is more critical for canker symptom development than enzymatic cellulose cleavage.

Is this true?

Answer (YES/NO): NO